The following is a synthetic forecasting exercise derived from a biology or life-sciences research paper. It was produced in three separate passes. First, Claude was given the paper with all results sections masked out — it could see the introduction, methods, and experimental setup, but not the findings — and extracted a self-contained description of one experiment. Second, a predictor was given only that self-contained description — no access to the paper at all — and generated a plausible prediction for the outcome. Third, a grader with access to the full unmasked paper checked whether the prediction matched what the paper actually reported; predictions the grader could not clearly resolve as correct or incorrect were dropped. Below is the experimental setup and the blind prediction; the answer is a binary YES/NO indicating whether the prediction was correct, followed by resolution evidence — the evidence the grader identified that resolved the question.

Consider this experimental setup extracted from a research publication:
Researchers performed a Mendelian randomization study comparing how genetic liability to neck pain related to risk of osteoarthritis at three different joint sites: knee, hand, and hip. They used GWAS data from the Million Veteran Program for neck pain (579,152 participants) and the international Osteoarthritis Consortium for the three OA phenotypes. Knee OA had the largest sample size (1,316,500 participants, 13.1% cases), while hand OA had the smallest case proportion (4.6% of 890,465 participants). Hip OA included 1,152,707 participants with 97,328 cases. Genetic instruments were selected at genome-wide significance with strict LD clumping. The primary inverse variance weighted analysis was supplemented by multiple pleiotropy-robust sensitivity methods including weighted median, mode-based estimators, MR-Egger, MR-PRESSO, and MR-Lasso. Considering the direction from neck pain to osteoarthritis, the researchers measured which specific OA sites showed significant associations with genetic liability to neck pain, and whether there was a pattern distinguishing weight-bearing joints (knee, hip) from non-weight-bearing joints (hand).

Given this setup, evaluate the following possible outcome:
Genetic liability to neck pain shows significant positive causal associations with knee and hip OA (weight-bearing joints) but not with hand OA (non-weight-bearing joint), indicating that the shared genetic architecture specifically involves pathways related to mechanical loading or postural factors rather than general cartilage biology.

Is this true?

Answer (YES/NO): NO